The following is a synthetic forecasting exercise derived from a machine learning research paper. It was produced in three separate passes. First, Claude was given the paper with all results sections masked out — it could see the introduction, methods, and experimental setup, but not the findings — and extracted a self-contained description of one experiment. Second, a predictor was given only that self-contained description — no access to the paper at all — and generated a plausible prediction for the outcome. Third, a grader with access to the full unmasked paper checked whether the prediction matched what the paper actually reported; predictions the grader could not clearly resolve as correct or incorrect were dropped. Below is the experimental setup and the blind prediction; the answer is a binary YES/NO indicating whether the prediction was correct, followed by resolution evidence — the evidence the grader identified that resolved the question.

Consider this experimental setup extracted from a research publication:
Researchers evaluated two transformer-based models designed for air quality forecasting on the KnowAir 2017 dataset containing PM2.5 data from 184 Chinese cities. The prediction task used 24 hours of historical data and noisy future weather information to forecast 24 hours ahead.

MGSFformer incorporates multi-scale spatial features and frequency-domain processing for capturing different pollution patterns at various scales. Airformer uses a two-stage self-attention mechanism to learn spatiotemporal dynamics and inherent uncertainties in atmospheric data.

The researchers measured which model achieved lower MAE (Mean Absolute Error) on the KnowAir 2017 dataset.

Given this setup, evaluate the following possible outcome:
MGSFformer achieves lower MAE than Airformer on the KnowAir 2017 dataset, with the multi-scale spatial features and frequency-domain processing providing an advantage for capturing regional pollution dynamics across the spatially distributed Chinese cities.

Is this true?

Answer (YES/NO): YES